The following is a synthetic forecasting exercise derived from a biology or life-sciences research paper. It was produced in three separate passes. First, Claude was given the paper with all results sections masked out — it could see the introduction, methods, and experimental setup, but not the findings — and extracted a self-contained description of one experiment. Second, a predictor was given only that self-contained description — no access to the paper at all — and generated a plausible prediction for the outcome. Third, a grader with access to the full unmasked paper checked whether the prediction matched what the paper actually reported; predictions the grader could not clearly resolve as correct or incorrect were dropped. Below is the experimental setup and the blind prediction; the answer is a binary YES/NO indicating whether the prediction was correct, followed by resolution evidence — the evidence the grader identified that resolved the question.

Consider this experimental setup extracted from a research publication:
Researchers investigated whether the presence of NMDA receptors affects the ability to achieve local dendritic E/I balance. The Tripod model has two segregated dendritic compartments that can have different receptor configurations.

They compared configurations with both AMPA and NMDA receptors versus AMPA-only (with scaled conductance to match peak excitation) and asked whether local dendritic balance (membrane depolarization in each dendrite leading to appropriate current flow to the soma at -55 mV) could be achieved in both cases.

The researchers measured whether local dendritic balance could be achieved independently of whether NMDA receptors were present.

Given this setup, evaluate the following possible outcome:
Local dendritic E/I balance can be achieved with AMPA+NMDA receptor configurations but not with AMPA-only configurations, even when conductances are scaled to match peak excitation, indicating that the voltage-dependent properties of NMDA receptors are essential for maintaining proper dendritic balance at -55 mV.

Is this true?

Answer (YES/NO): NO